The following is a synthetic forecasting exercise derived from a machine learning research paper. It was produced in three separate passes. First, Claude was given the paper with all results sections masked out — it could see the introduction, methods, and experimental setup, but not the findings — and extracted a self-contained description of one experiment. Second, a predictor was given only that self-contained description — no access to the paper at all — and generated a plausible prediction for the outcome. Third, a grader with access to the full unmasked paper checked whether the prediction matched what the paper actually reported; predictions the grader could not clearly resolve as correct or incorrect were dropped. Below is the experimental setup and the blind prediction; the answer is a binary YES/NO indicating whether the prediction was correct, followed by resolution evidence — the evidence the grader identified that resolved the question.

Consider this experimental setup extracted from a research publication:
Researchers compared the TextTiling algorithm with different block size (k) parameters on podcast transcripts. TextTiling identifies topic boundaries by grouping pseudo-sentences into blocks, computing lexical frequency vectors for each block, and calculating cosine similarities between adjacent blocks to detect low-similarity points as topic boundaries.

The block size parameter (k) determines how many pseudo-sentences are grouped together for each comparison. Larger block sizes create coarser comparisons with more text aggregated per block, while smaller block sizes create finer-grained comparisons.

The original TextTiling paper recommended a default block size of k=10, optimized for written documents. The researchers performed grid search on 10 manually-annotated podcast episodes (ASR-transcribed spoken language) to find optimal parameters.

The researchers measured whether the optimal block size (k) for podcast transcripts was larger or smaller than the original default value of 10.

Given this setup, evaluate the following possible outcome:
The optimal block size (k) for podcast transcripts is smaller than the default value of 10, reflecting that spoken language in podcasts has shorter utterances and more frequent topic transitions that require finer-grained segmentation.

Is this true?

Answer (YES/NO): YES